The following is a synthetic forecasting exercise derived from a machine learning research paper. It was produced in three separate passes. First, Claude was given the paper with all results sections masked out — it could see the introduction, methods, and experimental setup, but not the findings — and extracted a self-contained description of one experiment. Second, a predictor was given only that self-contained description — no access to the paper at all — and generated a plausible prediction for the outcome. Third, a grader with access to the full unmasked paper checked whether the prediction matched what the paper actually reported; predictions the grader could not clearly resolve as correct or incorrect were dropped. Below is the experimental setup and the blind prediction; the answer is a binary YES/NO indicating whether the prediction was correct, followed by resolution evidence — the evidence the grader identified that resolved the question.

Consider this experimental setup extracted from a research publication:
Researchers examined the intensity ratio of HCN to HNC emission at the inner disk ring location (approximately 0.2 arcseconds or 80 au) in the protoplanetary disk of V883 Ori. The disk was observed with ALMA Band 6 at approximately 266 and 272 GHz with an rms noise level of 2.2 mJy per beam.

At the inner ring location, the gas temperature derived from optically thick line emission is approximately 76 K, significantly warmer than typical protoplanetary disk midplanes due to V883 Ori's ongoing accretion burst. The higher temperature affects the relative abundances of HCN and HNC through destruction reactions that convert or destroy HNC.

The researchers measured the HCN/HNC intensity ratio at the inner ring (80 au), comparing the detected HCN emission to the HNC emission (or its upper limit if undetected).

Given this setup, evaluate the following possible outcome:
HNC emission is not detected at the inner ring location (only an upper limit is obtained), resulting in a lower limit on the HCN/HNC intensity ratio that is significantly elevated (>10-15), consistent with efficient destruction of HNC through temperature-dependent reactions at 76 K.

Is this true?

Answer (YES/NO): YES